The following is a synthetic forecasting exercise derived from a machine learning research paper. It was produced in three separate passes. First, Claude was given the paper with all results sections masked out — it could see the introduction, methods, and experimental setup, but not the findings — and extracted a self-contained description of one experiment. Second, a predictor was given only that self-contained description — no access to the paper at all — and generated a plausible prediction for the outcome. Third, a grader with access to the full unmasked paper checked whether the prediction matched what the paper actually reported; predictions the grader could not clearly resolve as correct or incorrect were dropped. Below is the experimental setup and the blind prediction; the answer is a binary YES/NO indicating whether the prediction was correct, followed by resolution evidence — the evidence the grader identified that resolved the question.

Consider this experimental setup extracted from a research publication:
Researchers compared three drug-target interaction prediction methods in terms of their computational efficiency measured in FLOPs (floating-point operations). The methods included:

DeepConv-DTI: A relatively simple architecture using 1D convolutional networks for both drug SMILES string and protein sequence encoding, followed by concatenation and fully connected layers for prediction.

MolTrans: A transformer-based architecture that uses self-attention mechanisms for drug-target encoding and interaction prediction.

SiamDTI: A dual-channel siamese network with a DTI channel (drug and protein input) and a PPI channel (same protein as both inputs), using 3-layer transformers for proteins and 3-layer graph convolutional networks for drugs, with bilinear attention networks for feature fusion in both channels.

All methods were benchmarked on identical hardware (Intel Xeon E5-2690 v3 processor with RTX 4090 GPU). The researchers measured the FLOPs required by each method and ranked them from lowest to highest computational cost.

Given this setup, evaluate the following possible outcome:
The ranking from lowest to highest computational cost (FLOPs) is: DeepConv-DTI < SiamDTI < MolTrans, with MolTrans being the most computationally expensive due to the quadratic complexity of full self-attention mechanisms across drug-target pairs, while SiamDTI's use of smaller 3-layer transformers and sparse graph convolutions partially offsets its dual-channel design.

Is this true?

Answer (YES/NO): NO